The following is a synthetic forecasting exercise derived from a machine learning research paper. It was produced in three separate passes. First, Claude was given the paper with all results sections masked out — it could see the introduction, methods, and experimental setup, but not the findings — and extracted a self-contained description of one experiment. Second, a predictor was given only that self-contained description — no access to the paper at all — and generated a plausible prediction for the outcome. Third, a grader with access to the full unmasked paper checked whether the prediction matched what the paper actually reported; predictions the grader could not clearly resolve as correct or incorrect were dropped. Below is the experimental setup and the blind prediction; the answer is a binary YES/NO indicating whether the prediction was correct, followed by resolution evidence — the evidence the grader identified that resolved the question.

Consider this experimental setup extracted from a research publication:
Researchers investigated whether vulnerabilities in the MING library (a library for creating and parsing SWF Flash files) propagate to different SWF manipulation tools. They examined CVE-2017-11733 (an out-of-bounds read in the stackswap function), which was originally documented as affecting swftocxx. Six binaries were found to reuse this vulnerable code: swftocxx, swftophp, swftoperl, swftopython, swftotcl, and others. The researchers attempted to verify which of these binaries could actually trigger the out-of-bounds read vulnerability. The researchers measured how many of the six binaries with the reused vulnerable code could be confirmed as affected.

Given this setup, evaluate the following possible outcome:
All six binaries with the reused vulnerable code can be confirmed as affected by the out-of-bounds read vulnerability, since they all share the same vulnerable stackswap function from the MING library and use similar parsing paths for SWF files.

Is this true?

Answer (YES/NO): NO